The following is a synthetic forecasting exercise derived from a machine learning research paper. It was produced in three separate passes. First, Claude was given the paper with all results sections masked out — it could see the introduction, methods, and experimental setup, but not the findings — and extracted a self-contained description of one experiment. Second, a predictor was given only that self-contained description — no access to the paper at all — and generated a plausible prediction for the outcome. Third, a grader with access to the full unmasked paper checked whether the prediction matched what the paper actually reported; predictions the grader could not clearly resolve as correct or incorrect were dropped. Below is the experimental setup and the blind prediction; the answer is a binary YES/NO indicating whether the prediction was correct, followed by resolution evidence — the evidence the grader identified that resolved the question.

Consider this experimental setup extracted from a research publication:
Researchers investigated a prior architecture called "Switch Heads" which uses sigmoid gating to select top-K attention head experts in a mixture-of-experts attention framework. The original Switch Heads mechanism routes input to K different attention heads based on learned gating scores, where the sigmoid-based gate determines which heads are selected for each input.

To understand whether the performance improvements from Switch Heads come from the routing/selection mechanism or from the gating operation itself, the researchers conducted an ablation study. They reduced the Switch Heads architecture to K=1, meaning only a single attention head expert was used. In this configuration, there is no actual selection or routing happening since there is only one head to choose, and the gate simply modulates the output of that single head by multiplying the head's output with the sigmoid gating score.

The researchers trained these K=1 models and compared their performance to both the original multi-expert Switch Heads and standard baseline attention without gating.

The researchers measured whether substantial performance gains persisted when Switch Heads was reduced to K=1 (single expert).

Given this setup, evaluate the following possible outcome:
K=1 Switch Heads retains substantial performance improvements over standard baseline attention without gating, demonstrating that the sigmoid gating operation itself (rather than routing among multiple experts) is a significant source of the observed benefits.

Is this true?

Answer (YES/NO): YES